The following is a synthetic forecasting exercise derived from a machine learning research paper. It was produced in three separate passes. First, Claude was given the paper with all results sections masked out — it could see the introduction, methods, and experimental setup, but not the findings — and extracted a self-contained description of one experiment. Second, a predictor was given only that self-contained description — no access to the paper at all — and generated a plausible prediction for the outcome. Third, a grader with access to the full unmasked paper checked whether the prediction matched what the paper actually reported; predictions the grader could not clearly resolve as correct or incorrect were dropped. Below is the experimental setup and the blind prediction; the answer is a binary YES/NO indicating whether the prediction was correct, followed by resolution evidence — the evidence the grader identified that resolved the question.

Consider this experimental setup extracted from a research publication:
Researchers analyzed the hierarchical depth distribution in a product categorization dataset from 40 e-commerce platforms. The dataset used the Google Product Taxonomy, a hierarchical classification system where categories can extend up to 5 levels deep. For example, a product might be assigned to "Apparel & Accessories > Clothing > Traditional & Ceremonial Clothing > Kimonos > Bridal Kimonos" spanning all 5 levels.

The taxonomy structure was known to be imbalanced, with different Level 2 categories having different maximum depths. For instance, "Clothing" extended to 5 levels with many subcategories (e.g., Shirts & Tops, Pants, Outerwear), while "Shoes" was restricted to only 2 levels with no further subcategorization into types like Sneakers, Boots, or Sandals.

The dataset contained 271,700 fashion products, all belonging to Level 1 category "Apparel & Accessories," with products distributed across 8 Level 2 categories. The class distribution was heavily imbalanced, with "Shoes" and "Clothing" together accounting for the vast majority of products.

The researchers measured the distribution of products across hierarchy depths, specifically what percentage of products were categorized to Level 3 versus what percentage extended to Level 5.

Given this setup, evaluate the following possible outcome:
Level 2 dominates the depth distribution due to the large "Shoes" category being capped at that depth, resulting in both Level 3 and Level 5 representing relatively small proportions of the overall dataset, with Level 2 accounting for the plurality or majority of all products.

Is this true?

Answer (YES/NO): NO